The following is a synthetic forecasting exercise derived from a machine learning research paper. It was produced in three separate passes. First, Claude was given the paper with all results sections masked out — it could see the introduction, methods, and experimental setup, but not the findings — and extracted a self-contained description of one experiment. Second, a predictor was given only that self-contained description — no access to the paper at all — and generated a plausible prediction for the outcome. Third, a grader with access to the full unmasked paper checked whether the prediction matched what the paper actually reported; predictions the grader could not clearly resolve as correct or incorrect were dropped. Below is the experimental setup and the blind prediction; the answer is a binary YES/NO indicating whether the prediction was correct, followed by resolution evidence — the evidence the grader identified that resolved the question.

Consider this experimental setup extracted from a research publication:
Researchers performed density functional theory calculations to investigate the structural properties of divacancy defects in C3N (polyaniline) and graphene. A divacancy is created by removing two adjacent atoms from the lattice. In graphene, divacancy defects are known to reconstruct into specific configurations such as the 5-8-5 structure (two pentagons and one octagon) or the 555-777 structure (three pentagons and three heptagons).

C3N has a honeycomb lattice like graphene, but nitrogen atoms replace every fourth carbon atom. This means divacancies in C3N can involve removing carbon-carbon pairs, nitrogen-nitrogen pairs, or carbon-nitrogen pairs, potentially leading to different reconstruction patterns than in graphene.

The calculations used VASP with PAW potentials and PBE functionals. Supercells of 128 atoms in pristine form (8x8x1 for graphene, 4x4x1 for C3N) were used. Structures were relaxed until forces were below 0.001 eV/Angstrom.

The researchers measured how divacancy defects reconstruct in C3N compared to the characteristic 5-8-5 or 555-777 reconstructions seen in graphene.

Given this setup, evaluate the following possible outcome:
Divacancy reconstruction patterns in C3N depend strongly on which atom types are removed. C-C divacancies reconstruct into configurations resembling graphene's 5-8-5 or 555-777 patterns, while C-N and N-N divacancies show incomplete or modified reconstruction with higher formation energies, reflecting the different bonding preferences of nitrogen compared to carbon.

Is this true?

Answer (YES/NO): NO